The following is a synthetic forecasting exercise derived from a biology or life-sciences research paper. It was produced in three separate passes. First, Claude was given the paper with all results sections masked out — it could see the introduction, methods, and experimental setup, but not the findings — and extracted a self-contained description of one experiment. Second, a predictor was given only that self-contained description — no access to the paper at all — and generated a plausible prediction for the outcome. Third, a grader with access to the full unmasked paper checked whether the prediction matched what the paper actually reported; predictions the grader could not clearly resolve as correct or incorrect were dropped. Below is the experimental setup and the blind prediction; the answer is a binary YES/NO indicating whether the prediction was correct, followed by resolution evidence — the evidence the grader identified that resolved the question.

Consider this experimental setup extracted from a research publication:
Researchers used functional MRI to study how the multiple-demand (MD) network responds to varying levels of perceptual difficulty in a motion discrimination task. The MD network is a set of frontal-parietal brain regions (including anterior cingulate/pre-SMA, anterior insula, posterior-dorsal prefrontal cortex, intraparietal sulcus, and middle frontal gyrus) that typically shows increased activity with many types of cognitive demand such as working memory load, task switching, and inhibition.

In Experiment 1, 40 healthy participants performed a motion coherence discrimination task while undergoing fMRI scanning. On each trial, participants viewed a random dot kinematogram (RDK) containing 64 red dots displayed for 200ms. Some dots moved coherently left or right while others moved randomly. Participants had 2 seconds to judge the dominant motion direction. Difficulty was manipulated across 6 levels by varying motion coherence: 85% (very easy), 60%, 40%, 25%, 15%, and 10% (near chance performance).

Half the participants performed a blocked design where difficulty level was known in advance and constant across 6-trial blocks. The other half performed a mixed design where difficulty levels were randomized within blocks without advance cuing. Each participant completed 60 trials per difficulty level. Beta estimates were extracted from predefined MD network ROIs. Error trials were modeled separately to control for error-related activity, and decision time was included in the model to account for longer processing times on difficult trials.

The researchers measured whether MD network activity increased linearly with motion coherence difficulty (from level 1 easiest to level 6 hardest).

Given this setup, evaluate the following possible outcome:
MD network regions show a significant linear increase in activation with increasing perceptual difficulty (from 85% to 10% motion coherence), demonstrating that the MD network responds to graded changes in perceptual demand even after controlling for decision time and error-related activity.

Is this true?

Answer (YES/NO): NO